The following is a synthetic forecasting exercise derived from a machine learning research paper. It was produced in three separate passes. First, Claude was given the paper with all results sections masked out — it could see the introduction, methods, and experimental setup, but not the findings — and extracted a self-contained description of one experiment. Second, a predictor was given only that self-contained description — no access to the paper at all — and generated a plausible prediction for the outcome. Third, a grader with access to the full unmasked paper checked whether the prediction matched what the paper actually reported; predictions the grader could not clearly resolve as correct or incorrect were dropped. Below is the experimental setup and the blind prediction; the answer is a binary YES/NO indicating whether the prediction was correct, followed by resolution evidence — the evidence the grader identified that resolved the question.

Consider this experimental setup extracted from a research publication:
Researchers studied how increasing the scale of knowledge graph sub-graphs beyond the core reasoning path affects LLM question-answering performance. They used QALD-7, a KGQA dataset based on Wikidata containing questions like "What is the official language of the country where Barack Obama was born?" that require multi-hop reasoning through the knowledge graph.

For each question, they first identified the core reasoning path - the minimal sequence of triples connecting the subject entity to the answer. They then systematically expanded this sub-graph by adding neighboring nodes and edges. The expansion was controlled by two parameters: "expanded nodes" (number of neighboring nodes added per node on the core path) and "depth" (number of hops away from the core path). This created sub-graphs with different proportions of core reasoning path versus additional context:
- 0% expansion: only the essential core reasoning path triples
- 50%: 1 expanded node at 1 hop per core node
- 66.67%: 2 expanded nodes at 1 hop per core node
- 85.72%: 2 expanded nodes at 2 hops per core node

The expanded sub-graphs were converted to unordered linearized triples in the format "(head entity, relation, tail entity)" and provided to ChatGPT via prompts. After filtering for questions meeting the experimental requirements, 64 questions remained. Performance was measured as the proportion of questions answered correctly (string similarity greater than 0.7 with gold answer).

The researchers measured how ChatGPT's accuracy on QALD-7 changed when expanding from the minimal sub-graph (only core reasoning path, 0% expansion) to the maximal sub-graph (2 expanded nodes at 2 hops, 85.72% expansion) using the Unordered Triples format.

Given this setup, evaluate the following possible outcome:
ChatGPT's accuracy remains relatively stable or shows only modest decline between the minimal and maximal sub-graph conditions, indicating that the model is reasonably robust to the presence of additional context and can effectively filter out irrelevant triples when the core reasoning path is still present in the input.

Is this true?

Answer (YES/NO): YES